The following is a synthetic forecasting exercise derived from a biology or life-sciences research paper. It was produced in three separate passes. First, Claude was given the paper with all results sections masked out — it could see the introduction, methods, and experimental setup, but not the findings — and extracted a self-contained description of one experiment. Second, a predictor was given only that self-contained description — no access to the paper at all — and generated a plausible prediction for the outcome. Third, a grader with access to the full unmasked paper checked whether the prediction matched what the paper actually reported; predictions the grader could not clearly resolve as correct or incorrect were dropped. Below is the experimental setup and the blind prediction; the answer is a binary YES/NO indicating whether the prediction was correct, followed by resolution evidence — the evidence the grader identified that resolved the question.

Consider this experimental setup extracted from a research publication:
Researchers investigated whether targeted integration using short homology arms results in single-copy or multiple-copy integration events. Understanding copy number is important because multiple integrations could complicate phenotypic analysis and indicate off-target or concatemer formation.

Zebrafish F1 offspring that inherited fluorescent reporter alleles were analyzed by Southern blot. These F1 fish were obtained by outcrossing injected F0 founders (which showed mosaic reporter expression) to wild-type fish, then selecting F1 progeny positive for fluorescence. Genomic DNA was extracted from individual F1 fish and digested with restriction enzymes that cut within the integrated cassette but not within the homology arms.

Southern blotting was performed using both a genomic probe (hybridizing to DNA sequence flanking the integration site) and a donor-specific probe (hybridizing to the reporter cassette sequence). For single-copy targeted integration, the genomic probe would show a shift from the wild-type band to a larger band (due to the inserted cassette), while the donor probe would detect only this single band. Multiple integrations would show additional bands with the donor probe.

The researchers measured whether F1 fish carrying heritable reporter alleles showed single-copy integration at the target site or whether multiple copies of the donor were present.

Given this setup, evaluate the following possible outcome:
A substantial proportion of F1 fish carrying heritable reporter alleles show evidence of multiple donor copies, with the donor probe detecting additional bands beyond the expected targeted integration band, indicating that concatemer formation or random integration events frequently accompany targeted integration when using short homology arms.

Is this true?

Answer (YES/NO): NO